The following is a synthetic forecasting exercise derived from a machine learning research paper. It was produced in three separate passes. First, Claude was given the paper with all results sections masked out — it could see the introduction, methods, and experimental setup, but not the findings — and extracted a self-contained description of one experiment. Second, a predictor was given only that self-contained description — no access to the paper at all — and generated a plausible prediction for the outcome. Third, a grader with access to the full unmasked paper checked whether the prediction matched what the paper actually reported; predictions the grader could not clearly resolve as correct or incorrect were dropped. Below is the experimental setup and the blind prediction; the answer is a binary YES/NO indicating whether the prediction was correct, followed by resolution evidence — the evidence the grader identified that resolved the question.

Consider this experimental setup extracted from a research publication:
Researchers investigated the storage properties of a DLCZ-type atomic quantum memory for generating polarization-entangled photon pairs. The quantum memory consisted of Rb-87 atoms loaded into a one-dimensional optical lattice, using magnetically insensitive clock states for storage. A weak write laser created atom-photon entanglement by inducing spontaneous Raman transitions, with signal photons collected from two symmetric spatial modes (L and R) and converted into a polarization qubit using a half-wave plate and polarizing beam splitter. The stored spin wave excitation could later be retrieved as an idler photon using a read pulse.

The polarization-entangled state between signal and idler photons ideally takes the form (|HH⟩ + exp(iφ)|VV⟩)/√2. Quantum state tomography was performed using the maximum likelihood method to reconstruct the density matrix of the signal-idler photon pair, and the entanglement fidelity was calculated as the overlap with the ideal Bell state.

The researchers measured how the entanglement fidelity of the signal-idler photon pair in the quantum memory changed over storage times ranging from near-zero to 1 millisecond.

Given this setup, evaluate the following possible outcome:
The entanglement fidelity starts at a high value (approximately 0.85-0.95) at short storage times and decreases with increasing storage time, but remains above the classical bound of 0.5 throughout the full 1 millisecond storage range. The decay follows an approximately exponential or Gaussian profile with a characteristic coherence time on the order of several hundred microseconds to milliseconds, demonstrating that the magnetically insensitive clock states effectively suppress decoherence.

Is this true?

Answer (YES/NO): YES